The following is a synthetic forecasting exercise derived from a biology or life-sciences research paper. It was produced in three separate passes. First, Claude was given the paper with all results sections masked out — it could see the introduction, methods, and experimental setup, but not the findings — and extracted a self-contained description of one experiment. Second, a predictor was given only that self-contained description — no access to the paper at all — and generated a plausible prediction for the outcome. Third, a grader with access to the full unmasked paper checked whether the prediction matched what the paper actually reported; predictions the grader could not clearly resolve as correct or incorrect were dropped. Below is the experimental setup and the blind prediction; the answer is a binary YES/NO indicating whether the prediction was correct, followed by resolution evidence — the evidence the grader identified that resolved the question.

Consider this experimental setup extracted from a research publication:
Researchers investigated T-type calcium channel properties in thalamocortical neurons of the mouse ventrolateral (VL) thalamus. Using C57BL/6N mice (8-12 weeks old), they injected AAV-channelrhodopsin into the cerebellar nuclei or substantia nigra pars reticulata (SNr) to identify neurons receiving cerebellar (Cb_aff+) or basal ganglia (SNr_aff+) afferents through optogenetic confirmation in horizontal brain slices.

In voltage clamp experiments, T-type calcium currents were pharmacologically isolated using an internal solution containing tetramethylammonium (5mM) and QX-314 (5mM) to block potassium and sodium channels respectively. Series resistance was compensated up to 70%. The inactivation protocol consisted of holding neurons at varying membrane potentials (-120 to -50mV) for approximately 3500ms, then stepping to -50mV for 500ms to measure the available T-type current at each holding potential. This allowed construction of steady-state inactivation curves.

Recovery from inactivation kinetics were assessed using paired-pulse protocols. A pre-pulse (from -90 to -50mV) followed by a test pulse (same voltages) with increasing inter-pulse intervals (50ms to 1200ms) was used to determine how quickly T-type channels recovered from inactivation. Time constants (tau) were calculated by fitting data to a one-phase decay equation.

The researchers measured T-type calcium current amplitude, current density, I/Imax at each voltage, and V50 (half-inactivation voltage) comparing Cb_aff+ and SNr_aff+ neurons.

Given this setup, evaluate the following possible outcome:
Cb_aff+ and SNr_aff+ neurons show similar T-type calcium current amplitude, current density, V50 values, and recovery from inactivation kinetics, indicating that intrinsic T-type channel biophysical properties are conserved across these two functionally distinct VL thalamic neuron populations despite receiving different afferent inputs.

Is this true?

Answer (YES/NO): YES